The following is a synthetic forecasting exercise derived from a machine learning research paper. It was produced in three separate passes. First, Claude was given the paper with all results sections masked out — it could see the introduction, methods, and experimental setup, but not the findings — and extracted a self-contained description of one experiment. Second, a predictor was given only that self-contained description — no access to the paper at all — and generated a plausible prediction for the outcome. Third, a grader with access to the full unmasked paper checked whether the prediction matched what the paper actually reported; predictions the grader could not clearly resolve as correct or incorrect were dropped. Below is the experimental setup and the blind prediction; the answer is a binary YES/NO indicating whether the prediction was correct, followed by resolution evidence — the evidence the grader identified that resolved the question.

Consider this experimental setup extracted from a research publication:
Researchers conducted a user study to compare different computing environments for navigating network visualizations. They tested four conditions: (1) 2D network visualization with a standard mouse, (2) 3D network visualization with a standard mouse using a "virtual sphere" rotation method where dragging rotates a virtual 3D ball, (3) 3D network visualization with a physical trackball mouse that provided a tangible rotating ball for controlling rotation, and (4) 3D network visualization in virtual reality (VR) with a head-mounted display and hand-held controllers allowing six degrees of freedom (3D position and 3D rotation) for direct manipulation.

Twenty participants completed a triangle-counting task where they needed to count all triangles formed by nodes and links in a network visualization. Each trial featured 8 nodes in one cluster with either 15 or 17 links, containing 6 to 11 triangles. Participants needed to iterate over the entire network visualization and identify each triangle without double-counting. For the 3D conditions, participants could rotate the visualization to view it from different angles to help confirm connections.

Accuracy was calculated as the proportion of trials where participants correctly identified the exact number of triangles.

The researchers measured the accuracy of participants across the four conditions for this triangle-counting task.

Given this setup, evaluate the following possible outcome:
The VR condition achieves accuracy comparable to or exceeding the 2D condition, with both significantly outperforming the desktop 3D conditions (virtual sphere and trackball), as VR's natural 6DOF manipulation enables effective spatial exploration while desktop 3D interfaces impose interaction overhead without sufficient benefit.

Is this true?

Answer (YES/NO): NO